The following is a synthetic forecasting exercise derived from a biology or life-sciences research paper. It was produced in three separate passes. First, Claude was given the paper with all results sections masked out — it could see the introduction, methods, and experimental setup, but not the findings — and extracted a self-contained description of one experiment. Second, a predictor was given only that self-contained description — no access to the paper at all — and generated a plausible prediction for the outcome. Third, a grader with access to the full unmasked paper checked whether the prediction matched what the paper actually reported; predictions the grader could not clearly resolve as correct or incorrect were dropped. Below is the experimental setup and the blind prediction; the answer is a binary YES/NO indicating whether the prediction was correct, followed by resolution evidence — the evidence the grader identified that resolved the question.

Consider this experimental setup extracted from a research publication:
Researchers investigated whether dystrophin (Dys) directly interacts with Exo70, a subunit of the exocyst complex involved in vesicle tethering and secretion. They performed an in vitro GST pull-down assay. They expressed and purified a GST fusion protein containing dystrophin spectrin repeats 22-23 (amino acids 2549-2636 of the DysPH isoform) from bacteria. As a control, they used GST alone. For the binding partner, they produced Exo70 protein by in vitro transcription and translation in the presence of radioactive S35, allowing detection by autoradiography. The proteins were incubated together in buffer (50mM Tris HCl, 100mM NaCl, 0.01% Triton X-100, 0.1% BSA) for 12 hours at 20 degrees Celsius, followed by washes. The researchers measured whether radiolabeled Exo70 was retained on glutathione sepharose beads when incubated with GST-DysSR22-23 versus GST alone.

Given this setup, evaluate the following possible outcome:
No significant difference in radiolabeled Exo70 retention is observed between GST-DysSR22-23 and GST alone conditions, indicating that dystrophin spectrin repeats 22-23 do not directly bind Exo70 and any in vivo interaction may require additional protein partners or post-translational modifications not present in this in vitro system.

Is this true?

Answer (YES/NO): NO